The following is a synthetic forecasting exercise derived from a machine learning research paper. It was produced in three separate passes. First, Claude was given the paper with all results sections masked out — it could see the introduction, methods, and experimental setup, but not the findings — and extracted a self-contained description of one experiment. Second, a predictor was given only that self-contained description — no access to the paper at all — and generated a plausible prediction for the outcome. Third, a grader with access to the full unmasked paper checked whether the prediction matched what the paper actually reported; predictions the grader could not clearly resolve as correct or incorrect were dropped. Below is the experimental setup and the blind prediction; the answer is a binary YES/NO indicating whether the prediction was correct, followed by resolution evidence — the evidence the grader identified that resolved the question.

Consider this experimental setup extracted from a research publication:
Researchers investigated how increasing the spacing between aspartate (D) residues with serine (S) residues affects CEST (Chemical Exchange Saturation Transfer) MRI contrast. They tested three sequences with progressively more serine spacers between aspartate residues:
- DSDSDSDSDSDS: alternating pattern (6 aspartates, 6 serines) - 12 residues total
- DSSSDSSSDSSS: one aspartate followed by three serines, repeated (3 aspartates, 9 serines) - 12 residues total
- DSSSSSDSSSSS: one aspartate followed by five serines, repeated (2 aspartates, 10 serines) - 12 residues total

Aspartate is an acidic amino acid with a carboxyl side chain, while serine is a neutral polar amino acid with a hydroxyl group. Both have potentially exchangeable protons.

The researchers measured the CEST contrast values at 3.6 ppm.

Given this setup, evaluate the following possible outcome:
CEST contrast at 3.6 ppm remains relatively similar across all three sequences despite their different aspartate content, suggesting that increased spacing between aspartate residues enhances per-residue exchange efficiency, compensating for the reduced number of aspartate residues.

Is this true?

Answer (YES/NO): NO